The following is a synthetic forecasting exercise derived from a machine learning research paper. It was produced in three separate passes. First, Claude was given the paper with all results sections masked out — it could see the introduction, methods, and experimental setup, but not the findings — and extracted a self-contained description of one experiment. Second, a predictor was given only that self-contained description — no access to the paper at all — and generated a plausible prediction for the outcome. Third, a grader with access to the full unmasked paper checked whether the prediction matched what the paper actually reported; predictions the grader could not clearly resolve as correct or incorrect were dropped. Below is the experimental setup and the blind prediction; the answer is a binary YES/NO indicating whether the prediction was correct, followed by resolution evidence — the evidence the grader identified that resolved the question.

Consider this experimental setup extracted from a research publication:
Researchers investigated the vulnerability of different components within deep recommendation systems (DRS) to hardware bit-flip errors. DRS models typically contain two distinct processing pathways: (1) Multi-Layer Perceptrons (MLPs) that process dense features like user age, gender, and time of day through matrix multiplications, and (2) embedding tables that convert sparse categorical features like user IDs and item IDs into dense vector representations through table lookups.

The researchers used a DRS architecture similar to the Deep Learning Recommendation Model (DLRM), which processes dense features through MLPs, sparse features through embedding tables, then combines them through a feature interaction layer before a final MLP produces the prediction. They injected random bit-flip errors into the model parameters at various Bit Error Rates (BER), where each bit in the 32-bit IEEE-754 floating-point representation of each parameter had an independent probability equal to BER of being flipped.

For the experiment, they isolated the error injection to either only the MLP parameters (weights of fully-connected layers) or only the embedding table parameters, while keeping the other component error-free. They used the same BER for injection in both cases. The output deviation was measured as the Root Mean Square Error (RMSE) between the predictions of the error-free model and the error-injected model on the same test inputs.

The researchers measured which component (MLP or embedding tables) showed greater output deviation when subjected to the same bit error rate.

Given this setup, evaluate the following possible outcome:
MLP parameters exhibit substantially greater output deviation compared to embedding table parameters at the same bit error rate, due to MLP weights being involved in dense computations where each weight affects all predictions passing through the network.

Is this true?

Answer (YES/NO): YES